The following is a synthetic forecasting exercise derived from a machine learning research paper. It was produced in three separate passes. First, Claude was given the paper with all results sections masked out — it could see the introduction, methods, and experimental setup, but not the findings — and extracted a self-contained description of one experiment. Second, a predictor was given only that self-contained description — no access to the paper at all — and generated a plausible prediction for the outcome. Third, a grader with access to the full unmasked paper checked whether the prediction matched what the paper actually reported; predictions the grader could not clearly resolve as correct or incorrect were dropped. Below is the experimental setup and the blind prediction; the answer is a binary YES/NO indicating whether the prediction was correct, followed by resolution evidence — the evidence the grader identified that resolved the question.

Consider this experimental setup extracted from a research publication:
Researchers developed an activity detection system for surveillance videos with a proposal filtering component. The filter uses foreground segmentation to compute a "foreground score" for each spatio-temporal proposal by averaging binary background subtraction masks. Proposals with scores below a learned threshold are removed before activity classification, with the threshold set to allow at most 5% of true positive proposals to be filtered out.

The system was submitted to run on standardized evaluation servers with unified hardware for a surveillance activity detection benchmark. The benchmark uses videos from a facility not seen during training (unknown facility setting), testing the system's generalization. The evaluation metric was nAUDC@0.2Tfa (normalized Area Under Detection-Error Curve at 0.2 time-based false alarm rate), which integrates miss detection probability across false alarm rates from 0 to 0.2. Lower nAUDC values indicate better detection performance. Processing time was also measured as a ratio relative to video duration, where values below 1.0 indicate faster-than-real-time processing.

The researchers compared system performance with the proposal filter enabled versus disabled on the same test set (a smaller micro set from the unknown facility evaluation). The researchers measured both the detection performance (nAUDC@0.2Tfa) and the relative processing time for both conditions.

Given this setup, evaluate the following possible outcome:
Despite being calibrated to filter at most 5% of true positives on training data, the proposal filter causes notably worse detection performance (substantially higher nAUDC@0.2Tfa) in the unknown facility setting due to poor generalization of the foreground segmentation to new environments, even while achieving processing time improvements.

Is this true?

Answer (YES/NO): NO